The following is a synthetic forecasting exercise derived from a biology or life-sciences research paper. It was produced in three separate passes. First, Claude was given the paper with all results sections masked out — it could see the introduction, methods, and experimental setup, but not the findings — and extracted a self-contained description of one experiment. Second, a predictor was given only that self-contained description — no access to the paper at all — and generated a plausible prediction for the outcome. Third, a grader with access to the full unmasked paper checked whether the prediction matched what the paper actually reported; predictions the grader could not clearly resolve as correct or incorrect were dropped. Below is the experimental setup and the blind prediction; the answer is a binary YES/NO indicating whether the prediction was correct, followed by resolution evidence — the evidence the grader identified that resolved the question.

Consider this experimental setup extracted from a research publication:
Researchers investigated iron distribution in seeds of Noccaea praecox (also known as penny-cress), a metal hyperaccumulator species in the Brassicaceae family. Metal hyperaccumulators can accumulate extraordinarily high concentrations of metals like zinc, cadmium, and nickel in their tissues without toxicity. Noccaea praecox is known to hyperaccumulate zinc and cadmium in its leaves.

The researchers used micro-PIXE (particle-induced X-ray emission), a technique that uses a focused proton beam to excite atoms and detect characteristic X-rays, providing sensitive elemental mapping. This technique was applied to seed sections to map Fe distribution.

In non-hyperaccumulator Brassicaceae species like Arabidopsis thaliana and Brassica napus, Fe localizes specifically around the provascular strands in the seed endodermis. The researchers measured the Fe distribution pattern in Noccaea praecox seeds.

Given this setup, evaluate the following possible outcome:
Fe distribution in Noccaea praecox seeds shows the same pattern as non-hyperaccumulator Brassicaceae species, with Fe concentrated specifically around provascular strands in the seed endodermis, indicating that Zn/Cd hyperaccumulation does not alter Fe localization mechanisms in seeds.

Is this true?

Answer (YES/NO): YES